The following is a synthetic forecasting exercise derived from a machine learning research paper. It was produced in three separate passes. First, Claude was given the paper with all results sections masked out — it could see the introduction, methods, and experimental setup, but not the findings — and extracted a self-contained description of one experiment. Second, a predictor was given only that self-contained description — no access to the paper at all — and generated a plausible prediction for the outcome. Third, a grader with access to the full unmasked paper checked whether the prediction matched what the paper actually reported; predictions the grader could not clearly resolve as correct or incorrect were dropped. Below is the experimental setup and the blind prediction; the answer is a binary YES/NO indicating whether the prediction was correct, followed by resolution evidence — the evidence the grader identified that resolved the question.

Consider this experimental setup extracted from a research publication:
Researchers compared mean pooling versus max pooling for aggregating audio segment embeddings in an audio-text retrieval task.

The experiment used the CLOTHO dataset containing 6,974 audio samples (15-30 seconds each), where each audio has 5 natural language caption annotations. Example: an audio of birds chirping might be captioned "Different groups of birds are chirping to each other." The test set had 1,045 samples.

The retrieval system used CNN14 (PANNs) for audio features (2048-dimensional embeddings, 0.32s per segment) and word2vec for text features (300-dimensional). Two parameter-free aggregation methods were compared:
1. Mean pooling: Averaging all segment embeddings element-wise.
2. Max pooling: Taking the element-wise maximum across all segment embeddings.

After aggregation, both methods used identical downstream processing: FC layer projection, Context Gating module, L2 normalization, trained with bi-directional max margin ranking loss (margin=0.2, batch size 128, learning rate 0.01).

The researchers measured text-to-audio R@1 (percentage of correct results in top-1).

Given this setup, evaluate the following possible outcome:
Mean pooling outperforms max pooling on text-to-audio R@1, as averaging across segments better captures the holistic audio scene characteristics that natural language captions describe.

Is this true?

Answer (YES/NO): NO